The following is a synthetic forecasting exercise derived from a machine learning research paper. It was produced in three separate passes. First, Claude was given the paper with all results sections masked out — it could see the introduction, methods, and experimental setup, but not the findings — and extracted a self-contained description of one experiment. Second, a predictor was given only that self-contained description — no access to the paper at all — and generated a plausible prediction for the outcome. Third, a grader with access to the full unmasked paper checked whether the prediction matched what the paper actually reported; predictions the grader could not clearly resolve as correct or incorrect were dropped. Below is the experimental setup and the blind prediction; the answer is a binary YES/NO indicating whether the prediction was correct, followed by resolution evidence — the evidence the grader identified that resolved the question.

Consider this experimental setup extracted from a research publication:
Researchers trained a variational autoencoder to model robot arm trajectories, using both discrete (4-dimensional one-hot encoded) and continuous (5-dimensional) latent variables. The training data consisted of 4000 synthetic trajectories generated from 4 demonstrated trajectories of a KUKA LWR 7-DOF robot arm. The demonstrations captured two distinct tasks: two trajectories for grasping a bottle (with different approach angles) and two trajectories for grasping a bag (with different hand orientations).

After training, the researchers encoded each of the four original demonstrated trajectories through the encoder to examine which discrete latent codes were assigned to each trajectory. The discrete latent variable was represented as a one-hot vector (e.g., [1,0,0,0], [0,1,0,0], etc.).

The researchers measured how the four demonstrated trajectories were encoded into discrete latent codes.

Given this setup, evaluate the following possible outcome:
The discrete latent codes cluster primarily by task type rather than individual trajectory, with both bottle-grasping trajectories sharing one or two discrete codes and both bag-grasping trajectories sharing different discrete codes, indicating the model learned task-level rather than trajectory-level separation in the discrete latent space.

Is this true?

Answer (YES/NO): YES